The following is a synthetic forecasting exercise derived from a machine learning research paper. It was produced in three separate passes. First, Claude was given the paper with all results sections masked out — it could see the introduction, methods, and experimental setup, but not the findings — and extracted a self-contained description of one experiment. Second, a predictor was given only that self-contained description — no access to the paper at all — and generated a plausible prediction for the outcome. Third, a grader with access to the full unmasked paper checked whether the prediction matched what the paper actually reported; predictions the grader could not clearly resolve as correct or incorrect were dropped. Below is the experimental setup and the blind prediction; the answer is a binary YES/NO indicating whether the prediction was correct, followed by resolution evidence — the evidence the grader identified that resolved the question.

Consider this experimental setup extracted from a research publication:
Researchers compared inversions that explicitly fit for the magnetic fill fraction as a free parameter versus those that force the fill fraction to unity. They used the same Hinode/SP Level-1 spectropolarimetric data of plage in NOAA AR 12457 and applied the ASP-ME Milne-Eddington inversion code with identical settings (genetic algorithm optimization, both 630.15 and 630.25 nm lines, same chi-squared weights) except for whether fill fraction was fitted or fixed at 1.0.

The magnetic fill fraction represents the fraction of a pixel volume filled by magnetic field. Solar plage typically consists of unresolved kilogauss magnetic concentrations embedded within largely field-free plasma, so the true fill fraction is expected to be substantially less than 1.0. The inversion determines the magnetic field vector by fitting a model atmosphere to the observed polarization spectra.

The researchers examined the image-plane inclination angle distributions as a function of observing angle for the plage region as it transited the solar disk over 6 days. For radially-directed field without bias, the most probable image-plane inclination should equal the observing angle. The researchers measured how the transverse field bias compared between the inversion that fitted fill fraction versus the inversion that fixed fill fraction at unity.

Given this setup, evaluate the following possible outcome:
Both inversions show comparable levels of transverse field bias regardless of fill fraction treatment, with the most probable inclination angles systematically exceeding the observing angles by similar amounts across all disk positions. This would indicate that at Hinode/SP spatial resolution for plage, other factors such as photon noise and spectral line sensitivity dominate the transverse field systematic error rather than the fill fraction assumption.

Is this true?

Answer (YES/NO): NO